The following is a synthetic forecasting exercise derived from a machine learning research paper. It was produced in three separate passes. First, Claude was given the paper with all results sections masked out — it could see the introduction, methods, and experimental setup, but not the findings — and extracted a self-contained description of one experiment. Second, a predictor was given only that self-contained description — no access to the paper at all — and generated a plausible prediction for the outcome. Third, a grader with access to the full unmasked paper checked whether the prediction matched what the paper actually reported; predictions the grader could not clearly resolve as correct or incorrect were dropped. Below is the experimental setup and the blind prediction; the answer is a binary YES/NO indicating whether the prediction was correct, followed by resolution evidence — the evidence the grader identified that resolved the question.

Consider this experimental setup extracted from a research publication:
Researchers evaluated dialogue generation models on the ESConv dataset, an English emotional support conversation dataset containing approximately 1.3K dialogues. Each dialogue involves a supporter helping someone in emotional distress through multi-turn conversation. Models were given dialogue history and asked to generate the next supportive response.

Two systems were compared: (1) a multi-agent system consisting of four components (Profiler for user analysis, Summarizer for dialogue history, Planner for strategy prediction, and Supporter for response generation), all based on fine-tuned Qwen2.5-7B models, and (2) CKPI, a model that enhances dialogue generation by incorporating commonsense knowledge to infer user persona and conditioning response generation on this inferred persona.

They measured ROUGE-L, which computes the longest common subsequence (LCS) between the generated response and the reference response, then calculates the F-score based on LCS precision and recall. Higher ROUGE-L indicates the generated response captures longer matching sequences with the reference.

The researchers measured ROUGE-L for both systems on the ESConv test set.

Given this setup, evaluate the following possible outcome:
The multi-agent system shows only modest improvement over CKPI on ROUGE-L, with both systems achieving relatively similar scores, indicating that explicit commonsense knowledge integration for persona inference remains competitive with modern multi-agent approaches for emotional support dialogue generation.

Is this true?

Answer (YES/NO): NO